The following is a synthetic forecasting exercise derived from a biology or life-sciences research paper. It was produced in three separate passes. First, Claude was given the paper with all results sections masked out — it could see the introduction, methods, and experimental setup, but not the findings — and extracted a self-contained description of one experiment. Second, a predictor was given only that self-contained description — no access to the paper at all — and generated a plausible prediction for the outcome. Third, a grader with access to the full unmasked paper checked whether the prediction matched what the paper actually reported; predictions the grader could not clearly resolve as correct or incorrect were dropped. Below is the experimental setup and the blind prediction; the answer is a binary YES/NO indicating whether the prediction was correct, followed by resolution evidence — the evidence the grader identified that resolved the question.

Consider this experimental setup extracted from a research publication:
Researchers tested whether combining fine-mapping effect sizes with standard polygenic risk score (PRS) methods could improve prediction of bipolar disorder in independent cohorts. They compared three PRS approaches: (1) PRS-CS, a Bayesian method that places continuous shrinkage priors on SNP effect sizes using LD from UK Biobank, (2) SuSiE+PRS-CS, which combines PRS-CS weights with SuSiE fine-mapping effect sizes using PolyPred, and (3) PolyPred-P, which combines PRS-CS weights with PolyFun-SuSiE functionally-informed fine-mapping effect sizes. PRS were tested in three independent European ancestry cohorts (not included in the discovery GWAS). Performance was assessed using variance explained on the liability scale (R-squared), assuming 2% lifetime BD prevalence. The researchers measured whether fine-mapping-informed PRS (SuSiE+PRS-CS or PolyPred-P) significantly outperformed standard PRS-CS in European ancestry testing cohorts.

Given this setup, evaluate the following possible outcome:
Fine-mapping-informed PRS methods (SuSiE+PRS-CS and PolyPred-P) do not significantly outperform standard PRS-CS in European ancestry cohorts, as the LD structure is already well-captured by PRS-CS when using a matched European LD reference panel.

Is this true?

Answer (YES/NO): YES